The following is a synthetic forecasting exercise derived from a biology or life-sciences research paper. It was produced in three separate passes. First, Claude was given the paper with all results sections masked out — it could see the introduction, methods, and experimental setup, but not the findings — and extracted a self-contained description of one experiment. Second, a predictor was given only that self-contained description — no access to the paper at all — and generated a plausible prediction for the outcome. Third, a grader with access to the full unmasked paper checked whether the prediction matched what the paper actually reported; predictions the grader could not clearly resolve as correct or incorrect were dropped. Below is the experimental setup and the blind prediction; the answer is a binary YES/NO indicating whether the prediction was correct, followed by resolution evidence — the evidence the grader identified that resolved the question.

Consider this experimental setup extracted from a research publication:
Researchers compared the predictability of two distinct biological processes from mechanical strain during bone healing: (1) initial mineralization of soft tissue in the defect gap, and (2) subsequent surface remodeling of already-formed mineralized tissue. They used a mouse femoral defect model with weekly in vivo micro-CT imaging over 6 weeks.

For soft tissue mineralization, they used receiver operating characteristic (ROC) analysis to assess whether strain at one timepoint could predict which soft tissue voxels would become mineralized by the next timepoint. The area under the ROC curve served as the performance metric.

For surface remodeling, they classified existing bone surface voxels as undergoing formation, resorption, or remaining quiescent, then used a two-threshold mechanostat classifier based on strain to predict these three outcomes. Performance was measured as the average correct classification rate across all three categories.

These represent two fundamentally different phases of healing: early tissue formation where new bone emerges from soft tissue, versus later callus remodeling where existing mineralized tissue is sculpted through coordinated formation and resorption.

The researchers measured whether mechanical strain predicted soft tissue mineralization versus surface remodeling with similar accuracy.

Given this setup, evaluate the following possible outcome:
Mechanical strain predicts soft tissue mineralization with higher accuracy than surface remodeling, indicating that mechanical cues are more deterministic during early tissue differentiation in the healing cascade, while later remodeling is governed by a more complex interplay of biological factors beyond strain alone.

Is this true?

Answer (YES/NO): YES